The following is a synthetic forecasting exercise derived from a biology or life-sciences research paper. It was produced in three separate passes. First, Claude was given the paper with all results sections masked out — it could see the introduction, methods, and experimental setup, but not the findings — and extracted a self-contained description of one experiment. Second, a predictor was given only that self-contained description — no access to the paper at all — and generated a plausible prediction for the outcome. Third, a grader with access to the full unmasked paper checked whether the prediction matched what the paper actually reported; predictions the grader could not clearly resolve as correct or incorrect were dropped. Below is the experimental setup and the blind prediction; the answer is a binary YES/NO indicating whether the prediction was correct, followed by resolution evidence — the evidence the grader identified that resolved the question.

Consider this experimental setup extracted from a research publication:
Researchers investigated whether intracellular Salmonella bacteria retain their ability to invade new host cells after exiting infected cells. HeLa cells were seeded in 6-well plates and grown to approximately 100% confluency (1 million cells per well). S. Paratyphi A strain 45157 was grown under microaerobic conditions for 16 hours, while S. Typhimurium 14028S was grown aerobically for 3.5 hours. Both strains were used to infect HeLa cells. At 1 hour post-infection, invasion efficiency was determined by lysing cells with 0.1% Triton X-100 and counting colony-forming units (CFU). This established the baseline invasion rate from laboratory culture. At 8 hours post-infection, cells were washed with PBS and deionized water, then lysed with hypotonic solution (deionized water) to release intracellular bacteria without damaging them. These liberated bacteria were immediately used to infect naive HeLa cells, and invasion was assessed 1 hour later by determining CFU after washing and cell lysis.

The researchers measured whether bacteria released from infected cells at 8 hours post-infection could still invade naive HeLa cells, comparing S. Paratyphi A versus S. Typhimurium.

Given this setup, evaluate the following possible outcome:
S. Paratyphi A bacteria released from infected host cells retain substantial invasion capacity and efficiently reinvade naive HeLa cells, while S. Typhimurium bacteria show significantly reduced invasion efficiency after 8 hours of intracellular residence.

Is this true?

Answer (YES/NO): YES